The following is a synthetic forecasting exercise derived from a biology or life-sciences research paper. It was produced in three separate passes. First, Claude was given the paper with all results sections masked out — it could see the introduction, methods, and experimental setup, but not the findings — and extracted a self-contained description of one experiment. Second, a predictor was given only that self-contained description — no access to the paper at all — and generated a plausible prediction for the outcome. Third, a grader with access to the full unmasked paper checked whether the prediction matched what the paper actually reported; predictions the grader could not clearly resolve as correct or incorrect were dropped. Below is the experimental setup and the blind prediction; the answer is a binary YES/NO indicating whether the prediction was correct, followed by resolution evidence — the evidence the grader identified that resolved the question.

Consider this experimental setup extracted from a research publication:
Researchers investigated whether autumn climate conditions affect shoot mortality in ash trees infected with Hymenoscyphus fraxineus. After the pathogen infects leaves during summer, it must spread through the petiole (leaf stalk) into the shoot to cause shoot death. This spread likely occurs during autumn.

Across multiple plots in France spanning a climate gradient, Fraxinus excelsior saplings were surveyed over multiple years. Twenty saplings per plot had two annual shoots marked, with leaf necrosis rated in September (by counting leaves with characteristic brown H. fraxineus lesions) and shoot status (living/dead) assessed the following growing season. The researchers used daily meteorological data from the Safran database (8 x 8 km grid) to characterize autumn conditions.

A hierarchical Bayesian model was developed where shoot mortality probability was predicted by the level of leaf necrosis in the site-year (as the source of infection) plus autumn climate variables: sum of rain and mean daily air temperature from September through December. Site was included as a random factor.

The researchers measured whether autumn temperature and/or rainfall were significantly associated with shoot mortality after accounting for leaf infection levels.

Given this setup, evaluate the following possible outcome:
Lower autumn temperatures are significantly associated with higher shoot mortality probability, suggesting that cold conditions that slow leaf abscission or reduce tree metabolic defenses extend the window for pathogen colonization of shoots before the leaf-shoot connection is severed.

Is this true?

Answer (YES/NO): YES